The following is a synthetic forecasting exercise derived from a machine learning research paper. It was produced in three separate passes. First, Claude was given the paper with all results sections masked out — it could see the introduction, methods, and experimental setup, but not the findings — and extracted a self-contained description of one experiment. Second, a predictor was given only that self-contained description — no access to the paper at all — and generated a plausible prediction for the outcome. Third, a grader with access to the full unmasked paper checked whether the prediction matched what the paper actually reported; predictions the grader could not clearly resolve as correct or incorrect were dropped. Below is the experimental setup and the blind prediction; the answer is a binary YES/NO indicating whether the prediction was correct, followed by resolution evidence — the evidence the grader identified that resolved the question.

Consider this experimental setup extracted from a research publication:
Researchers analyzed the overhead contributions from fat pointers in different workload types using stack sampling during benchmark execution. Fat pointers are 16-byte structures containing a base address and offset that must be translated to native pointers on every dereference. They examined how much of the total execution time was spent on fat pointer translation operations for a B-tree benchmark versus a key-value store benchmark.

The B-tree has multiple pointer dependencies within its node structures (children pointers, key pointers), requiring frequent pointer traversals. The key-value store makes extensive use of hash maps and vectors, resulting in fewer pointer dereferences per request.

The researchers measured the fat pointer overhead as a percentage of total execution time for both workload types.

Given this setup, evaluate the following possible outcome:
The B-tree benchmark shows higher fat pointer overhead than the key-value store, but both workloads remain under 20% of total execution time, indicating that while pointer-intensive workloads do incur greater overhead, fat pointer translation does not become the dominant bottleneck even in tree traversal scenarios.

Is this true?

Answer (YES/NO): YES